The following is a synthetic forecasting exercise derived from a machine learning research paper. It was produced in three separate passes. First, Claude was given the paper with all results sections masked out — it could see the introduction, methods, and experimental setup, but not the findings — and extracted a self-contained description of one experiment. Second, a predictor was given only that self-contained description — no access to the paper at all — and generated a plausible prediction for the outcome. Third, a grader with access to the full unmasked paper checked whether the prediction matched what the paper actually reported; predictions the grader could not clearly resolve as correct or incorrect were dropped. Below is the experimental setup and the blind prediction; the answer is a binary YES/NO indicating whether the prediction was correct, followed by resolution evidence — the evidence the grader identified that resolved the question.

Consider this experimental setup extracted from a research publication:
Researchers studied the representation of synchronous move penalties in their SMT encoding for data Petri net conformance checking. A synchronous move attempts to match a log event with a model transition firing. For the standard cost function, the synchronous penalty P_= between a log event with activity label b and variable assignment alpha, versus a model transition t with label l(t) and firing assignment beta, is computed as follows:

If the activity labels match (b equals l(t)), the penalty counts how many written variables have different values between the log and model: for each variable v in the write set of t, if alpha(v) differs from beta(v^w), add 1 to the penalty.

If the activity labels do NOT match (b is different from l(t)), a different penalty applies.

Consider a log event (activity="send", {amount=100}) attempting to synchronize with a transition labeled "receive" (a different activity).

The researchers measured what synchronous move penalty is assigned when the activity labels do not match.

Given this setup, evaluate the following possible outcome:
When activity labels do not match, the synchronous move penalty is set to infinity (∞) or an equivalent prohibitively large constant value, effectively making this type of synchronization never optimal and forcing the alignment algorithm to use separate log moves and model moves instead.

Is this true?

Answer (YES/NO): YES